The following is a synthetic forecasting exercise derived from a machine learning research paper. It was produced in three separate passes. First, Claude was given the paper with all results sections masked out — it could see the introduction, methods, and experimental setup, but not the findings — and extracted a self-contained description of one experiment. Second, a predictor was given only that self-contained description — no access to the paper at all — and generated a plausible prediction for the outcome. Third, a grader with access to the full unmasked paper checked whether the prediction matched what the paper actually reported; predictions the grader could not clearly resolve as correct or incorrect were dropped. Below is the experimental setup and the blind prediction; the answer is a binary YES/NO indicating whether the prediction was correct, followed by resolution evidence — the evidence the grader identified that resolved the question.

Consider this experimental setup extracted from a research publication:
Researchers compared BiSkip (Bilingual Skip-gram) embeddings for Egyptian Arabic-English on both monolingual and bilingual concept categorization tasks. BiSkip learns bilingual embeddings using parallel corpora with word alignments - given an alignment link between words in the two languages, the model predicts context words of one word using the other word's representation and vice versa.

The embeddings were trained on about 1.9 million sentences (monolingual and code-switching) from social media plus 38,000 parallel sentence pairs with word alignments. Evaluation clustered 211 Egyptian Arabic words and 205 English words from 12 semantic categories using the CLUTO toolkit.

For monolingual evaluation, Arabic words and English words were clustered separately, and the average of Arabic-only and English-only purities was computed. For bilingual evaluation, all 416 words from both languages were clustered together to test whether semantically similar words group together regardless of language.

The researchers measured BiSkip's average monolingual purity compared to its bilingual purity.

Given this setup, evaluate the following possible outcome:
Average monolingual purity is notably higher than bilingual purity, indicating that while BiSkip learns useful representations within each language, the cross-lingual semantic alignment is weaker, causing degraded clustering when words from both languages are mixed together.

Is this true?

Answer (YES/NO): YES